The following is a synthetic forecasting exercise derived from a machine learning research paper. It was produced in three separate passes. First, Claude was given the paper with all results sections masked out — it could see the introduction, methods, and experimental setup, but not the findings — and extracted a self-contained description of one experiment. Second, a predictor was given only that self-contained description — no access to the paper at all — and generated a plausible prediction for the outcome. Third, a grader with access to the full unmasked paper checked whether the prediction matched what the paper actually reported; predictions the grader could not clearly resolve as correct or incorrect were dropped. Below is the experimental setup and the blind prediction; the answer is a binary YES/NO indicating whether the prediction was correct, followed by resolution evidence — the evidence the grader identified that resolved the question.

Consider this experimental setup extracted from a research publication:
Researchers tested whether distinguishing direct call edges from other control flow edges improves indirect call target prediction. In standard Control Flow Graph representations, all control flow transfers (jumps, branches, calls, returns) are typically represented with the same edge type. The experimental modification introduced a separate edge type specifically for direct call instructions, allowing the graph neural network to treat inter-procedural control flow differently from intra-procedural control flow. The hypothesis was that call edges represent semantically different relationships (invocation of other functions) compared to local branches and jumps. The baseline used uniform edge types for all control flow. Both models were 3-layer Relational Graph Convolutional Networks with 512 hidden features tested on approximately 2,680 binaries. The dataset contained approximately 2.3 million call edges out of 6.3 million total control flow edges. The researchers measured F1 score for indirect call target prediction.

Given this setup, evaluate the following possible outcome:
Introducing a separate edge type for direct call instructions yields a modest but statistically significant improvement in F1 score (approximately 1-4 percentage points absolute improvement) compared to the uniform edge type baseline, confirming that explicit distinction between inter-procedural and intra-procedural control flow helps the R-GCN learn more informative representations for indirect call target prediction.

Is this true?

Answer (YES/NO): NO